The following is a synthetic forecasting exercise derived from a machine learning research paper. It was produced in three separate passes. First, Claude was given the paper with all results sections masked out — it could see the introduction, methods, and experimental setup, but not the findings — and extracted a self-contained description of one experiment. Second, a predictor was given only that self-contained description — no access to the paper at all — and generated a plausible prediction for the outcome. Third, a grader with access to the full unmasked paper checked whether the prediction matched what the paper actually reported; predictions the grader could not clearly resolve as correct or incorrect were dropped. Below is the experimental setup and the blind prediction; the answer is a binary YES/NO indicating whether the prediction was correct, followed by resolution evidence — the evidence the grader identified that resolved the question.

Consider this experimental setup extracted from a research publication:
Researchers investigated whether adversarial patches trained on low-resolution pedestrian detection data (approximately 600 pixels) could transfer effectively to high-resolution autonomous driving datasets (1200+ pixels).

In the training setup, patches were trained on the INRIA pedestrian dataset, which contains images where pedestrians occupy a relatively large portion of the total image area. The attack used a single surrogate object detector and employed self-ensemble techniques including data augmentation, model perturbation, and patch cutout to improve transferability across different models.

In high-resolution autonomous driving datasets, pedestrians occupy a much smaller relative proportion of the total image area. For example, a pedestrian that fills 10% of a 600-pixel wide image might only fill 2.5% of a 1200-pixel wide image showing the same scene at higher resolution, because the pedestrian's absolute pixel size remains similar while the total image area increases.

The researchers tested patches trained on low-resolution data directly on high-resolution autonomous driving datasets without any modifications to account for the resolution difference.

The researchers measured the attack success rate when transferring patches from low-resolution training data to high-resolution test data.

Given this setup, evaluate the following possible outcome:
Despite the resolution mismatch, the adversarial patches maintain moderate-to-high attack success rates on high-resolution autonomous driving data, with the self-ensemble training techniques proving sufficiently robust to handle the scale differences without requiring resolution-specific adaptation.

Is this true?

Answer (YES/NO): NO